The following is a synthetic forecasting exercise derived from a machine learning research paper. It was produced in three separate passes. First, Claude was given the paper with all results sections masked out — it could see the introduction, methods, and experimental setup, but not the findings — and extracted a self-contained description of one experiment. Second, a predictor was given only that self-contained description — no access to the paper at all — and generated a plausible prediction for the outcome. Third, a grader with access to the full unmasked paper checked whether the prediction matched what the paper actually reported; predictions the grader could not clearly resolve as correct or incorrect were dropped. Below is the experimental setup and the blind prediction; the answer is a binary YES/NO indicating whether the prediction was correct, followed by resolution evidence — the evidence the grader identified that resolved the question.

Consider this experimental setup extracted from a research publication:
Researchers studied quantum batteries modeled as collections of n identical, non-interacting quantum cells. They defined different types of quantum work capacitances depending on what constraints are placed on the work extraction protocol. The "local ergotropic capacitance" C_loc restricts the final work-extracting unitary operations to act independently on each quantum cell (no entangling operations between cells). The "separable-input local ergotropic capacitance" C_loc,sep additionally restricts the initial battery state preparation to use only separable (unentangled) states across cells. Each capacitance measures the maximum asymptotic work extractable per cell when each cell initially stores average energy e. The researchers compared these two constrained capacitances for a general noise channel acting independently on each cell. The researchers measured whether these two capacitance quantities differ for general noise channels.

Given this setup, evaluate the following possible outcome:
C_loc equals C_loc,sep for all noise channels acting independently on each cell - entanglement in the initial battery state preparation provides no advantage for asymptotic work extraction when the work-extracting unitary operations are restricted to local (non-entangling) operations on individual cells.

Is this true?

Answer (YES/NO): YES